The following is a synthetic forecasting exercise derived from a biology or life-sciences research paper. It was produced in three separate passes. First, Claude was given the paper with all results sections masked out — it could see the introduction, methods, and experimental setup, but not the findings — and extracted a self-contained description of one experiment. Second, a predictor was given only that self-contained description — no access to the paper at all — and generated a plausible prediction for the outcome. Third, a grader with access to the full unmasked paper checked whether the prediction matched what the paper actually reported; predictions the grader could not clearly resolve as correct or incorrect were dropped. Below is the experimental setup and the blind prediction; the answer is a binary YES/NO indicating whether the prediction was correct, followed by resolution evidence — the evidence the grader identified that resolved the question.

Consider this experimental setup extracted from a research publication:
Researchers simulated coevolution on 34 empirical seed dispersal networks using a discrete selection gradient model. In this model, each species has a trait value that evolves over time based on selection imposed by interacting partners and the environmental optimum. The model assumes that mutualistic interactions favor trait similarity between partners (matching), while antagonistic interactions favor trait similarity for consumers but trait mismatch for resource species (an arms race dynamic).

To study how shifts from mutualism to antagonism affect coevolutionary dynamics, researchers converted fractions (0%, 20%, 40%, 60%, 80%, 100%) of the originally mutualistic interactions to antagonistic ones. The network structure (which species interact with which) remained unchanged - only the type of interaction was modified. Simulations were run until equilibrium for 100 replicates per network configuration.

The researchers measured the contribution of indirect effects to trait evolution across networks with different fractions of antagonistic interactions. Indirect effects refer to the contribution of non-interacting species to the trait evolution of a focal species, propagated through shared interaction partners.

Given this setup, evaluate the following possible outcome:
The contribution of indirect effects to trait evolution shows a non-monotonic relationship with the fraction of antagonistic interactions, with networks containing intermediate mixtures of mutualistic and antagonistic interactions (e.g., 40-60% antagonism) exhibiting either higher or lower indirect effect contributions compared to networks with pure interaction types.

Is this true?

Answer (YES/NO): NO